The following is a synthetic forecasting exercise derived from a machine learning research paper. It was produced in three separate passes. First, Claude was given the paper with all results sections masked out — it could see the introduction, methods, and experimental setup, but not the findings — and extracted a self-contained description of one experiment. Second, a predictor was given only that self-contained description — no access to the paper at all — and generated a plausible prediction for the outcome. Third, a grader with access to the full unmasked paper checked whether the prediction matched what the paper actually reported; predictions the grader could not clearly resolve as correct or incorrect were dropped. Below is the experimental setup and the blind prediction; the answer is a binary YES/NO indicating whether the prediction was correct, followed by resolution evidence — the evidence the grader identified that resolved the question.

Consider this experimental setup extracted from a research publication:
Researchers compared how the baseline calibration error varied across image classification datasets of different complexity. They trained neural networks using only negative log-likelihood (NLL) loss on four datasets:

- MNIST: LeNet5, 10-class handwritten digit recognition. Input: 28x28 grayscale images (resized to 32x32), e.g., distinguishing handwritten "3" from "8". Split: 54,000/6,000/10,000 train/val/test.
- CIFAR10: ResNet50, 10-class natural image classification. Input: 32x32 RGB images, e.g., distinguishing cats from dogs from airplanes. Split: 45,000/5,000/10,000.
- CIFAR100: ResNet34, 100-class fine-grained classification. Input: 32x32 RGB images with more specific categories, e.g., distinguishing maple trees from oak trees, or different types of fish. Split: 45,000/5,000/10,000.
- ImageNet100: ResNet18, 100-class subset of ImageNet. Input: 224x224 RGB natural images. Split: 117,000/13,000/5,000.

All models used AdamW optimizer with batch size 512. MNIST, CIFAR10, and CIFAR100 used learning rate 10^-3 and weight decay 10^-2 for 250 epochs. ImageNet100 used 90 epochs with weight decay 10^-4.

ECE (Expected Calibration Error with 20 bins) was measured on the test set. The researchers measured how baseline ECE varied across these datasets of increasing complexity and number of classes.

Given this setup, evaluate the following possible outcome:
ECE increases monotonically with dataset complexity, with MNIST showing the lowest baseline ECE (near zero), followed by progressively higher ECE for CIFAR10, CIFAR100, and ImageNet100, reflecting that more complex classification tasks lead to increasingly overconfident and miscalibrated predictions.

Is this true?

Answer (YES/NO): NO